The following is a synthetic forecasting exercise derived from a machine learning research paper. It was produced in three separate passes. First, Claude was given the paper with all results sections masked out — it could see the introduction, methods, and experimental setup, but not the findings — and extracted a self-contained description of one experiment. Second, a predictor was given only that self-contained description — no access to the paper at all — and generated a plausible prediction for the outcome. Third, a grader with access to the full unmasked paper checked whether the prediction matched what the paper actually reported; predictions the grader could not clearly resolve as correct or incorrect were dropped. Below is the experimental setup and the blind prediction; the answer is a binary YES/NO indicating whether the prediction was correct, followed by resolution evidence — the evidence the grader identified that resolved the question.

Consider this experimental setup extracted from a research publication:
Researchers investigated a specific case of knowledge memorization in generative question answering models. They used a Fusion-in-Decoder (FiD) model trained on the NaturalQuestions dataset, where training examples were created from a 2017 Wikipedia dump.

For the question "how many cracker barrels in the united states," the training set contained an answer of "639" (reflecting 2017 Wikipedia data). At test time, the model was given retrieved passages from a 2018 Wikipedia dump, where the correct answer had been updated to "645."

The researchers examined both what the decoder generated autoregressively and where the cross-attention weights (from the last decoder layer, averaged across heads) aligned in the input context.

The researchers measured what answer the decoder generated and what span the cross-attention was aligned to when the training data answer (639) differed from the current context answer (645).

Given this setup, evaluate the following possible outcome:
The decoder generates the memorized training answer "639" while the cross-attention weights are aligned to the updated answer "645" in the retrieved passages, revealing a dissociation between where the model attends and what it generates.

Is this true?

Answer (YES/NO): YES